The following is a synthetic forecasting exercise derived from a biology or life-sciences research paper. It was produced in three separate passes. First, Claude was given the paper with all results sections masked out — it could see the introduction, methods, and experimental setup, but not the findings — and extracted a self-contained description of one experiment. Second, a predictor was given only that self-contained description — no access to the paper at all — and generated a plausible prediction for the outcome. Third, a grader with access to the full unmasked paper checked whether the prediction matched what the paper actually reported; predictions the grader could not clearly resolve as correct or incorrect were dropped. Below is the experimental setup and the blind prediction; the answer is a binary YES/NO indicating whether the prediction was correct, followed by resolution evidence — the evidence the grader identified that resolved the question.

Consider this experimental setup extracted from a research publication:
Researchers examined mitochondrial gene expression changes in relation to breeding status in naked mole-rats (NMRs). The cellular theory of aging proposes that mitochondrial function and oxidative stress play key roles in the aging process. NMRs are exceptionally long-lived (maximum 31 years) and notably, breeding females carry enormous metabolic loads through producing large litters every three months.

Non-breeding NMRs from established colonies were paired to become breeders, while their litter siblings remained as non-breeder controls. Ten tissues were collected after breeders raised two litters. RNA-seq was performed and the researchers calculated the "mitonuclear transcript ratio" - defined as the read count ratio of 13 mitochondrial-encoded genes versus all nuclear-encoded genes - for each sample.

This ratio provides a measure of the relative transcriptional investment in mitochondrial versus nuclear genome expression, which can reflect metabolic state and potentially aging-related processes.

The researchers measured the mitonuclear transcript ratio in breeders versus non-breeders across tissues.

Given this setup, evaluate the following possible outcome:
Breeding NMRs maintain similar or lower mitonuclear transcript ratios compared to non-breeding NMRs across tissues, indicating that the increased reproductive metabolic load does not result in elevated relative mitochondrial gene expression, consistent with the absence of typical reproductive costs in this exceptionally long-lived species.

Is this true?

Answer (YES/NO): NO